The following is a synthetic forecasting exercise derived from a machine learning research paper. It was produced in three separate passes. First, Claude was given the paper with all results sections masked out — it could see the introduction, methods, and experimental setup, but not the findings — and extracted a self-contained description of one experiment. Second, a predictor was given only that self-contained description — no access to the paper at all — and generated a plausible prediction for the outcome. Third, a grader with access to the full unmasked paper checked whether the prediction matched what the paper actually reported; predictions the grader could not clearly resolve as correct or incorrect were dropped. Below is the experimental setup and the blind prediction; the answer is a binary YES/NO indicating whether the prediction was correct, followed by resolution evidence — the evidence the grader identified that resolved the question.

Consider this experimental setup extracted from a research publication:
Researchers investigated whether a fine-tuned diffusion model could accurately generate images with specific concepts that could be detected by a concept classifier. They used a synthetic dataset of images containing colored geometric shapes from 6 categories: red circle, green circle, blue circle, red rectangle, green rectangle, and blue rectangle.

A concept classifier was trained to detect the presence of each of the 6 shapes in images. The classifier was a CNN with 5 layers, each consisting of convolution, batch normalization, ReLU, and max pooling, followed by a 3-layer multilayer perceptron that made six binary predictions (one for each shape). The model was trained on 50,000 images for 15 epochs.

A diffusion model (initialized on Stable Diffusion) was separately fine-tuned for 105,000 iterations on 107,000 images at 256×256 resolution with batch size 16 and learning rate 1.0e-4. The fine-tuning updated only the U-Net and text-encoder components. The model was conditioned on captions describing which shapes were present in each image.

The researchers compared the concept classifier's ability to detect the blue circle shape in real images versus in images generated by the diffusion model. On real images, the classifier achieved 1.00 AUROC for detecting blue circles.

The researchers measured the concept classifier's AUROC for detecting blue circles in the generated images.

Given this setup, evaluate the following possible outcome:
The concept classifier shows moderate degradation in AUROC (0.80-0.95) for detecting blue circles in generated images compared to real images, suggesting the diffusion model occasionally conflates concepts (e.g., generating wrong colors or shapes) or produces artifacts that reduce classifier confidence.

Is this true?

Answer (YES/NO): YES